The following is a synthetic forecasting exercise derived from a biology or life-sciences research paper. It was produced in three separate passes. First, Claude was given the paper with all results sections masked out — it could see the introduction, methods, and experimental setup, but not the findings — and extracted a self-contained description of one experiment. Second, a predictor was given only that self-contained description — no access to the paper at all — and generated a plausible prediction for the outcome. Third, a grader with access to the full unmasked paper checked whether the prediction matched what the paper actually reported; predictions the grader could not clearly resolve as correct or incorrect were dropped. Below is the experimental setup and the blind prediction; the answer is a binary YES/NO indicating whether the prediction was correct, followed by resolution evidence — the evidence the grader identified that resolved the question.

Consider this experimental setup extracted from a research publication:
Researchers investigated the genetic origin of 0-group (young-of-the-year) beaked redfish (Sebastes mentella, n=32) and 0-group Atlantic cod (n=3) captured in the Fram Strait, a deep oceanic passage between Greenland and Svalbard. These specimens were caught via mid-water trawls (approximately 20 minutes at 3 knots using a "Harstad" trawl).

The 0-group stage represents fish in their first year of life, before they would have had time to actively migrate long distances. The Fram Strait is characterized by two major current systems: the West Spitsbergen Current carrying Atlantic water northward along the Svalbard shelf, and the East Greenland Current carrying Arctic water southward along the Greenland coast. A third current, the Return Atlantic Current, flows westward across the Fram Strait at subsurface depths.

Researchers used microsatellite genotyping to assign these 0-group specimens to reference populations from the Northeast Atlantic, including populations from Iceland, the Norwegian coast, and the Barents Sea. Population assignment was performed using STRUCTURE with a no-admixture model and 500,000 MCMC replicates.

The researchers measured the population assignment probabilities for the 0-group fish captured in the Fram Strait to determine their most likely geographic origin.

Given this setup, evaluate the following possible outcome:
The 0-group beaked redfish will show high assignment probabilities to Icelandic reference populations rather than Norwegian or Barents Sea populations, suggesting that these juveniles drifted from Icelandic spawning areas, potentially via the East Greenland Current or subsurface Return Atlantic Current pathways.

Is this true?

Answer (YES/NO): NO